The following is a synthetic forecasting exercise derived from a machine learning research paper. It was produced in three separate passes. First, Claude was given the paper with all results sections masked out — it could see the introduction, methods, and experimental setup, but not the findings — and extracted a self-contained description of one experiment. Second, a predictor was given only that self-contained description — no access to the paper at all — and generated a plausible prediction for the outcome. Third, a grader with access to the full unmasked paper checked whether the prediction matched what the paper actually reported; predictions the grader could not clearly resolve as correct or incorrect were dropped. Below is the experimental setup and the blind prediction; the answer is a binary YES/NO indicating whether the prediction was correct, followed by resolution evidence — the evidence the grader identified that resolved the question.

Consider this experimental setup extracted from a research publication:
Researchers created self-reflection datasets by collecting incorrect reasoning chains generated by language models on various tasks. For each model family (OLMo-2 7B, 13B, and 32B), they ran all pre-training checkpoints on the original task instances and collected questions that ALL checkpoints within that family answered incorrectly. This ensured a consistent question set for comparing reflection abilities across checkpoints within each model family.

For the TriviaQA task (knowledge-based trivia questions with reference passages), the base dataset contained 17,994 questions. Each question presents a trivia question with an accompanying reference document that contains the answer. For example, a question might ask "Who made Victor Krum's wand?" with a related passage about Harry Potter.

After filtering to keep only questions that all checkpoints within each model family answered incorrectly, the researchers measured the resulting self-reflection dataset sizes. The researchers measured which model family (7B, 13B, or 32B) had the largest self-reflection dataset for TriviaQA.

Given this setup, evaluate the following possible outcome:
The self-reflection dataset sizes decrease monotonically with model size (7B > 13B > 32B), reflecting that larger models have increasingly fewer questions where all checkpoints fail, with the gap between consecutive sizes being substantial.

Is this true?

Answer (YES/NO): NO